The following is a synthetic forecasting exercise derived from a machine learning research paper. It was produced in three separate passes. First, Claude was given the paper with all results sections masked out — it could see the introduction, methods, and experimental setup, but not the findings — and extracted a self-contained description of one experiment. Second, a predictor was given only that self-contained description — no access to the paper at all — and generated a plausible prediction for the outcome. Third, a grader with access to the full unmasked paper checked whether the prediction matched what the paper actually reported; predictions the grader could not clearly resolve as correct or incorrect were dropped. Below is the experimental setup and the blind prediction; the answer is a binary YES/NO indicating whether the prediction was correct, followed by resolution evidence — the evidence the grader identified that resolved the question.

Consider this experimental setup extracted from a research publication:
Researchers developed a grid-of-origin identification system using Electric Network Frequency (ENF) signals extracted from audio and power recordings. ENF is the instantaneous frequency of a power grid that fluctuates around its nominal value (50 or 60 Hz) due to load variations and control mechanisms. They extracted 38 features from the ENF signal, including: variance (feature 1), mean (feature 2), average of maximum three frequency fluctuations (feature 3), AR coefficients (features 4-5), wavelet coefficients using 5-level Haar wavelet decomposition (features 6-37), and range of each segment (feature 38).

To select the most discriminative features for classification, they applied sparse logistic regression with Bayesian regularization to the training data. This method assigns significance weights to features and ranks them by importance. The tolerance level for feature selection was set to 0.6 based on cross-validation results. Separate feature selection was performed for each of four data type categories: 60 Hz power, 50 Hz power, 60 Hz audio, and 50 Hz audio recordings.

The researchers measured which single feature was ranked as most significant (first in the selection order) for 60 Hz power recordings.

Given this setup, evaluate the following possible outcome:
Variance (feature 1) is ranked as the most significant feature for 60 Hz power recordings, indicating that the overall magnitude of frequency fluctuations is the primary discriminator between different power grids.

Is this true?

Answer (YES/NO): YES